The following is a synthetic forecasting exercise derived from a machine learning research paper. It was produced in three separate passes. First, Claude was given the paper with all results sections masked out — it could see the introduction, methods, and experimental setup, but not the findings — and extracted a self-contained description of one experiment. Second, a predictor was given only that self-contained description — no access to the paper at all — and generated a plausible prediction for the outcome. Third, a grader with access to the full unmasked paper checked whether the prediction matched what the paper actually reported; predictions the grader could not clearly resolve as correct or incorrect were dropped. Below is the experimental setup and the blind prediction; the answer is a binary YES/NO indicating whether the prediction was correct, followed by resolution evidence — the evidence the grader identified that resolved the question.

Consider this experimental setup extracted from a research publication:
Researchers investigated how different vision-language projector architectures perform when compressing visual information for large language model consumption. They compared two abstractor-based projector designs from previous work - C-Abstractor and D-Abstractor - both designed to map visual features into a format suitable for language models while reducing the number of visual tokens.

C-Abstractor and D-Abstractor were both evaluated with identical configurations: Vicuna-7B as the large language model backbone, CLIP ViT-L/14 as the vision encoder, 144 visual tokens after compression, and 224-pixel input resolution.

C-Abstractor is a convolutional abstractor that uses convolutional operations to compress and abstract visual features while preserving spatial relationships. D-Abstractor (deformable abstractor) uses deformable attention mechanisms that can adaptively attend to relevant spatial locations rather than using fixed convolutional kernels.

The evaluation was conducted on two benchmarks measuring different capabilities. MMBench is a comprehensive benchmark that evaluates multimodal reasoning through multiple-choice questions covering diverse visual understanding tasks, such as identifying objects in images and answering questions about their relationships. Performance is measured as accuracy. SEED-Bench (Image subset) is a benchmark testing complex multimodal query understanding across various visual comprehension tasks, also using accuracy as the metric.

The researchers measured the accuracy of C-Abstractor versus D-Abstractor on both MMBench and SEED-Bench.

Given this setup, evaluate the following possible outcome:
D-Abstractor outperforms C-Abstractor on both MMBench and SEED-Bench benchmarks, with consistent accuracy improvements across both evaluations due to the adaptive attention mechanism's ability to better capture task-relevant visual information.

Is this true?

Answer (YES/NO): NO